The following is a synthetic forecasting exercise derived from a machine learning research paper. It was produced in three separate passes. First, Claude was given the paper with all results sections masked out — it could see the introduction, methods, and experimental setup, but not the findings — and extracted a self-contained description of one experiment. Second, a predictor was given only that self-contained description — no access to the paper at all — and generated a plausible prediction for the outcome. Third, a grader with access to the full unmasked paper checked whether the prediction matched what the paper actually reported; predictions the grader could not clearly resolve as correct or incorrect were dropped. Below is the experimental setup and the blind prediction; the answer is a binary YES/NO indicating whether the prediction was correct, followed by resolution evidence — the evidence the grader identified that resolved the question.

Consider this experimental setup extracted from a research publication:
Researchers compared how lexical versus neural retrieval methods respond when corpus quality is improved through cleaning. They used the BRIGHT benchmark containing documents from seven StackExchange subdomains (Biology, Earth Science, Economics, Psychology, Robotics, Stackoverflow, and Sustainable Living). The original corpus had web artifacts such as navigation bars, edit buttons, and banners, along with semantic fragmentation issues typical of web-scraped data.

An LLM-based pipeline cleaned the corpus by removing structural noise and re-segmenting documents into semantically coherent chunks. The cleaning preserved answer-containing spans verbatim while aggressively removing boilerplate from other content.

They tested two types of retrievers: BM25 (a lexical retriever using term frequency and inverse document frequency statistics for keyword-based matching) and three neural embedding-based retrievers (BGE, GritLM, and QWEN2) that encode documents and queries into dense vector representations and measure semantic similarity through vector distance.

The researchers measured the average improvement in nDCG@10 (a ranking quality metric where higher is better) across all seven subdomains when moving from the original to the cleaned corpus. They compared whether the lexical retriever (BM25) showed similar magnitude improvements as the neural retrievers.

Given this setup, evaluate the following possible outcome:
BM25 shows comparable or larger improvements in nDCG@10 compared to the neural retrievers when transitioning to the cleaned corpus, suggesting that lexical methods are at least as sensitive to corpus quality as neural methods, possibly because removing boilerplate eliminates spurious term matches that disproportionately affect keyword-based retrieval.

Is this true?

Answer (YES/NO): NO